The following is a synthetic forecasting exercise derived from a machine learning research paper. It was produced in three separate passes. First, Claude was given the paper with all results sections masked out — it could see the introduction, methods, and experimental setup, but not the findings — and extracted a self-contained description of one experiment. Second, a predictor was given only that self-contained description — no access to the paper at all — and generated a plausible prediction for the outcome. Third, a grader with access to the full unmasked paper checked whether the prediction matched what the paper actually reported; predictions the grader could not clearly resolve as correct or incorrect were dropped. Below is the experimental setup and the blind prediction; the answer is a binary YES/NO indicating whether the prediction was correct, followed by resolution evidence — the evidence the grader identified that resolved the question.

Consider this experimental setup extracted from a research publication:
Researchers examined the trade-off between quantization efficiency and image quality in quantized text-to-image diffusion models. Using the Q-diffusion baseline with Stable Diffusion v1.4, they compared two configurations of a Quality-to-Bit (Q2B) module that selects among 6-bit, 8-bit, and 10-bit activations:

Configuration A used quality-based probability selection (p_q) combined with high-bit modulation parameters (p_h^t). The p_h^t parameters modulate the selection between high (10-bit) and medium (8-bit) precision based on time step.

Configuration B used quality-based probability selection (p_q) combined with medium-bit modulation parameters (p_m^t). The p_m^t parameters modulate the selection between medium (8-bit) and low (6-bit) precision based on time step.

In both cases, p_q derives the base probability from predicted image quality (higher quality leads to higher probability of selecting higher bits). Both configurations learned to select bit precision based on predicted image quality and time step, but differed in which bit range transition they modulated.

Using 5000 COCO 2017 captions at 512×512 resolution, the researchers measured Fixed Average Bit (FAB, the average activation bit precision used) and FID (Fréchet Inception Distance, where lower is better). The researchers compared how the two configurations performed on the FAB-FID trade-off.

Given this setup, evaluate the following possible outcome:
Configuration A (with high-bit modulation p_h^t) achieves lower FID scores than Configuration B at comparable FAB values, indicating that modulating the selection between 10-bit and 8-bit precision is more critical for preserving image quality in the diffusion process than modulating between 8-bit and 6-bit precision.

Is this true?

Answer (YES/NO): NO